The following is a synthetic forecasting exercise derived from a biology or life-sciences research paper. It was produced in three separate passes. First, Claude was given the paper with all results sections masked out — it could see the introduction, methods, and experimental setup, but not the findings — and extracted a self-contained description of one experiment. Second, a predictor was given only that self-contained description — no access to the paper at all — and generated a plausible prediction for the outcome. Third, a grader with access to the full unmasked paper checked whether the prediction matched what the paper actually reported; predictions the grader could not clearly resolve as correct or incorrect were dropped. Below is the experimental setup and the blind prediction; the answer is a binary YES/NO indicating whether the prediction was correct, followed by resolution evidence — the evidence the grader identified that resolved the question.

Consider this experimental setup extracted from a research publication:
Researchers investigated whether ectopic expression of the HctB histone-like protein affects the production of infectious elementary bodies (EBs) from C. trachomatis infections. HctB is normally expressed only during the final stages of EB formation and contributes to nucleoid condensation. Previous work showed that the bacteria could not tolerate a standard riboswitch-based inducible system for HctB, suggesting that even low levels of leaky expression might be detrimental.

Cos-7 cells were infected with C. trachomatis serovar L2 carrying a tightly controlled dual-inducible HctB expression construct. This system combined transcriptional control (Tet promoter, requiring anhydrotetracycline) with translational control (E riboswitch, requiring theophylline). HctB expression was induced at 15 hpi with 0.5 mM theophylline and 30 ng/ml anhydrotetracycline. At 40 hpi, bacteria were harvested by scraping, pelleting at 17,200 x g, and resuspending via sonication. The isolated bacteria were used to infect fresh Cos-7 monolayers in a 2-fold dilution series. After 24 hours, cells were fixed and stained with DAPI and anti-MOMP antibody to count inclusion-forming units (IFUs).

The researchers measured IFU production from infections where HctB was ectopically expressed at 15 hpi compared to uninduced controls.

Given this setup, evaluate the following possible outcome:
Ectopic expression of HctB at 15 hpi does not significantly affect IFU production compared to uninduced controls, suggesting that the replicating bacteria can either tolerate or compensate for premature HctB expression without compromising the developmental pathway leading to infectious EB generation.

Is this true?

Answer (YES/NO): NO